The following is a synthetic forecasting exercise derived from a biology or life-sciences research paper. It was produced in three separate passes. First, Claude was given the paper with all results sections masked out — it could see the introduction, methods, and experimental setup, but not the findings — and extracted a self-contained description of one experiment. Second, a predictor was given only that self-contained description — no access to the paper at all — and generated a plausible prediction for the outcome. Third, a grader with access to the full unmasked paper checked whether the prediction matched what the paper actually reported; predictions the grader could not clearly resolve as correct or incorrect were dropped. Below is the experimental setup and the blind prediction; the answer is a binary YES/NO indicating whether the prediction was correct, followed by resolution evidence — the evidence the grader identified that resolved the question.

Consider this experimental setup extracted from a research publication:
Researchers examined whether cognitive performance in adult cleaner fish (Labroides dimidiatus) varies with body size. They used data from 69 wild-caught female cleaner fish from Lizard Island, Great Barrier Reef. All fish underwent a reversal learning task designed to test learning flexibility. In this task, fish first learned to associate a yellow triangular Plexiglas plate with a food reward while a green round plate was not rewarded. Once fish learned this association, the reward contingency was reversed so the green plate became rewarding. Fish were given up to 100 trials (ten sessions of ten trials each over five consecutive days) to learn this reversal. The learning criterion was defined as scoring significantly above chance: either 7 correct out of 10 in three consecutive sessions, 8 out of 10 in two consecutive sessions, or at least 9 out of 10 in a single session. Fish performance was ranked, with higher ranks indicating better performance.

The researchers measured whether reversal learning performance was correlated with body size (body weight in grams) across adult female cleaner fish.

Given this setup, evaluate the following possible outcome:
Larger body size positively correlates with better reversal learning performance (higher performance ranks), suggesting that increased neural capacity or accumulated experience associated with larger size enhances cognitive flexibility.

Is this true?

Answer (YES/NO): NO